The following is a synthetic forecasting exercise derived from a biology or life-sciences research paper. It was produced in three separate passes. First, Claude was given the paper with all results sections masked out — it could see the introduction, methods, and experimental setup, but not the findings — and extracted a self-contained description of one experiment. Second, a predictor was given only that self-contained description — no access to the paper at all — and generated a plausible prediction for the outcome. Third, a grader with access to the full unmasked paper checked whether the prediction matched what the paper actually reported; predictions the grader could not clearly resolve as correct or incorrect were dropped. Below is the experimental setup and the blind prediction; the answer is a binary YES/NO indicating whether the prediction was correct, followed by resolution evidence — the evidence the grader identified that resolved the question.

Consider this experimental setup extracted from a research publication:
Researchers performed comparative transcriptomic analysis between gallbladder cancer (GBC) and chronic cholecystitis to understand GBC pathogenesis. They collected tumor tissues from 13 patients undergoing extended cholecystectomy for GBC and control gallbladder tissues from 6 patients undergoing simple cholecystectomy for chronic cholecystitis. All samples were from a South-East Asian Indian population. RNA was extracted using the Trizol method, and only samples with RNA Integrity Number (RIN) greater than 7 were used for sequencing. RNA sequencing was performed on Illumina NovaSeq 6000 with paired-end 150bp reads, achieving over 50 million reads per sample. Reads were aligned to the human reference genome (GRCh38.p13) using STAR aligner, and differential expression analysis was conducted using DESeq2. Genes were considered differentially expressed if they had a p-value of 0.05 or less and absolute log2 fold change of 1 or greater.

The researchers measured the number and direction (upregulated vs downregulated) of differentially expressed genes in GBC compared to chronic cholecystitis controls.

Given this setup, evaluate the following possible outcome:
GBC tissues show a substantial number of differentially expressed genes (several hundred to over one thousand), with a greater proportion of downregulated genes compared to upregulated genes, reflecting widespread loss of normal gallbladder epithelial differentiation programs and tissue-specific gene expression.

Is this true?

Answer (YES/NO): YES